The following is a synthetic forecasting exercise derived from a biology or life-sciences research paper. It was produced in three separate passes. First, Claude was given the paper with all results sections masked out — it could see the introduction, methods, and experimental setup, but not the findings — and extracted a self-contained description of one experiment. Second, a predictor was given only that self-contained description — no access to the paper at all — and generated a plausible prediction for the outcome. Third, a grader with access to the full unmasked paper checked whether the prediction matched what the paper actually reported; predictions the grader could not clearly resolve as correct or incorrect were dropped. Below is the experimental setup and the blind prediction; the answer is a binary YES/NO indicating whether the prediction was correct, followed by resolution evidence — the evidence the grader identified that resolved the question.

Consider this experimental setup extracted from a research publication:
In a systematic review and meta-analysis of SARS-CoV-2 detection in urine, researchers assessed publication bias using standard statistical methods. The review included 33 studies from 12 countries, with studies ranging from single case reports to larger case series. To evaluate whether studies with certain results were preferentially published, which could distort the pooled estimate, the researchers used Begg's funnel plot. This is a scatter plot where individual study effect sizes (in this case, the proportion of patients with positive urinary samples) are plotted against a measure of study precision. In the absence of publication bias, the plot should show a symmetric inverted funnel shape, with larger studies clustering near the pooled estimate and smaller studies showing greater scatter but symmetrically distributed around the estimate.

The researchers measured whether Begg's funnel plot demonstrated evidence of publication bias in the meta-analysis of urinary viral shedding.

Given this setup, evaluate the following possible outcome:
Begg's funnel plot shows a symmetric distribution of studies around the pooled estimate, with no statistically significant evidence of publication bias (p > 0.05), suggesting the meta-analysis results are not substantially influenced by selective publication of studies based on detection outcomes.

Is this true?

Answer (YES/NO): YES